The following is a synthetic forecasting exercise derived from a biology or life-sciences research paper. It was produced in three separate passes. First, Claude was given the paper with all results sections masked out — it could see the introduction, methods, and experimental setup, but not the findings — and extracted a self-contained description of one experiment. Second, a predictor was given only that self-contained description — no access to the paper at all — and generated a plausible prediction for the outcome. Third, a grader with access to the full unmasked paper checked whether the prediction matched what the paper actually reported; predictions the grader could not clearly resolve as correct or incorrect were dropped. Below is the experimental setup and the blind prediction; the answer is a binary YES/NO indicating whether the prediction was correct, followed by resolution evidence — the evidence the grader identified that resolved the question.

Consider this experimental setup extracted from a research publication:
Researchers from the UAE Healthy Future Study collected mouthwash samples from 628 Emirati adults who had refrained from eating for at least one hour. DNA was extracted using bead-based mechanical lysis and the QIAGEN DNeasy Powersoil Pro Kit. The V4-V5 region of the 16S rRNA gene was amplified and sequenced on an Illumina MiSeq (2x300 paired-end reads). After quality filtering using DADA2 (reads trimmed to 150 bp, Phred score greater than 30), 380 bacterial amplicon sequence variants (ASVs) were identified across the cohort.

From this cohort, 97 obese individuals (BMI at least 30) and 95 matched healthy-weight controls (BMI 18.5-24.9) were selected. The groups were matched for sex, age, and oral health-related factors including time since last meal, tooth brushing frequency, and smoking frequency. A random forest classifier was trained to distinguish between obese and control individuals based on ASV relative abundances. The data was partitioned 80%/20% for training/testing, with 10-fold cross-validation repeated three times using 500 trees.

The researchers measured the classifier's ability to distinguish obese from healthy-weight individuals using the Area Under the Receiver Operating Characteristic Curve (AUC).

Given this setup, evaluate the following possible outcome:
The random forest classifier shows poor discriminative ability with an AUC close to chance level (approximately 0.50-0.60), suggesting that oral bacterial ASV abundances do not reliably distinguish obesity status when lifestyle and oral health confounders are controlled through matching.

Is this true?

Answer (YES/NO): NO